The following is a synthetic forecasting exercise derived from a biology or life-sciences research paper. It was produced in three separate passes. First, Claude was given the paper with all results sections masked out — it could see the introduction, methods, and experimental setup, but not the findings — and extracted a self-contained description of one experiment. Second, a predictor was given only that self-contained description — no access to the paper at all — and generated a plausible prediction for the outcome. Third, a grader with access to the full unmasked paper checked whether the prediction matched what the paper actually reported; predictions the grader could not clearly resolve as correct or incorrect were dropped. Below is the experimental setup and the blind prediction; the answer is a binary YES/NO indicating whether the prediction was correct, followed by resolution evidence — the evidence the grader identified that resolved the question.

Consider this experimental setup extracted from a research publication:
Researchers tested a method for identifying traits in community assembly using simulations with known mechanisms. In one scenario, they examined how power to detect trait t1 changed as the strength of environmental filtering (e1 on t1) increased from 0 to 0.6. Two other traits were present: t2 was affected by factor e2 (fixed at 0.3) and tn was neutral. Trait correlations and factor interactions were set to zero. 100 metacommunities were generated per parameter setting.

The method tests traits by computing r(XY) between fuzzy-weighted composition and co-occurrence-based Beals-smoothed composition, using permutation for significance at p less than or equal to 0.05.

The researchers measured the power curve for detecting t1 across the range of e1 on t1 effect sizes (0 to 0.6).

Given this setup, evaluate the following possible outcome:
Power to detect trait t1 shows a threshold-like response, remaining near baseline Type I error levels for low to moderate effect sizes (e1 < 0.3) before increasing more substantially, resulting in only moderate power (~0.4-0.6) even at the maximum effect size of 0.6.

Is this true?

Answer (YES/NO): NO